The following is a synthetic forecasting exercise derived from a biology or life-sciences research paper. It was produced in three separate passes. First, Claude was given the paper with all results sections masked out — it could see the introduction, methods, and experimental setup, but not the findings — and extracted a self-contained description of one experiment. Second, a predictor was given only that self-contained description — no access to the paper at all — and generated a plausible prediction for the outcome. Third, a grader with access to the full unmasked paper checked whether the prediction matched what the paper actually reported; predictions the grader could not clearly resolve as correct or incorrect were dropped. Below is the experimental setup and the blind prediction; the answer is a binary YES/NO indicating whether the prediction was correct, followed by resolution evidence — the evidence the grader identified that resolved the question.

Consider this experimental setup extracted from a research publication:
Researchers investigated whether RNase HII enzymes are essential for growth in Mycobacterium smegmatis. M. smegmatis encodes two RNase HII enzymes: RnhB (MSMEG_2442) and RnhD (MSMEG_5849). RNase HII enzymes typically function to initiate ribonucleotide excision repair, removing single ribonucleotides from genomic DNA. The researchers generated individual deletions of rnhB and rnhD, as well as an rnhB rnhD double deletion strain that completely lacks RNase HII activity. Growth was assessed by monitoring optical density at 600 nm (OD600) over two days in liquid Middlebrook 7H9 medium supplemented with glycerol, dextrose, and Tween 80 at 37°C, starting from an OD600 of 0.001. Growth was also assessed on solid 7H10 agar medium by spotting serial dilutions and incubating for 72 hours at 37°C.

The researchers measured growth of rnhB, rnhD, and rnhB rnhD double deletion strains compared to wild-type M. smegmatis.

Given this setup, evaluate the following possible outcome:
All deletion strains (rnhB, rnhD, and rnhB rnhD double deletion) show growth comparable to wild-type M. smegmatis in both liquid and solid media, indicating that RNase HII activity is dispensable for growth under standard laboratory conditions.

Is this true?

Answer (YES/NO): NO